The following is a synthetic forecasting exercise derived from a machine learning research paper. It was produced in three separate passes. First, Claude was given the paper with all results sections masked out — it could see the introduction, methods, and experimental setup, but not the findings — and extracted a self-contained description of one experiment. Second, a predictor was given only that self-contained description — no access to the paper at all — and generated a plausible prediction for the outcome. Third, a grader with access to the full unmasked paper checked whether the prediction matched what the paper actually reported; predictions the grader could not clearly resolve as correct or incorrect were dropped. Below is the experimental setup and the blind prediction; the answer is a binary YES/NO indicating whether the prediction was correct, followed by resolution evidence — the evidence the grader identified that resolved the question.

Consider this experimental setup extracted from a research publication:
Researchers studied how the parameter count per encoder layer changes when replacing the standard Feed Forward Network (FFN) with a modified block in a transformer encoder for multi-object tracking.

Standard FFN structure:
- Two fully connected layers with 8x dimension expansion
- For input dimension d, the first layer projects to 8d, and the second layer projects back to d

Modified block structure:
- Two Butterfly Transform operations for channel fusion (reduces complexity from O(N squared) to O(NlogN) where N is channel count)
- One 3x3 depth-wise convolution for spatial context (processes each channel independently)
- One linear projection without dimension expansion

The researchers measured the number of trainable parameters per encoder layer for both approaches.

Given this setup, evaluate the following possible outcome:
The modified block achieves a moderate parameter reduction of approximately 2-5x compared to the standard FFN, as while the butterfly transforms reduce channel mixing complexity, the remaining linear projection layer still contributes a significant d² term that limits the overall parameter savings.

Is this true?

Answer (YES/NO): NO